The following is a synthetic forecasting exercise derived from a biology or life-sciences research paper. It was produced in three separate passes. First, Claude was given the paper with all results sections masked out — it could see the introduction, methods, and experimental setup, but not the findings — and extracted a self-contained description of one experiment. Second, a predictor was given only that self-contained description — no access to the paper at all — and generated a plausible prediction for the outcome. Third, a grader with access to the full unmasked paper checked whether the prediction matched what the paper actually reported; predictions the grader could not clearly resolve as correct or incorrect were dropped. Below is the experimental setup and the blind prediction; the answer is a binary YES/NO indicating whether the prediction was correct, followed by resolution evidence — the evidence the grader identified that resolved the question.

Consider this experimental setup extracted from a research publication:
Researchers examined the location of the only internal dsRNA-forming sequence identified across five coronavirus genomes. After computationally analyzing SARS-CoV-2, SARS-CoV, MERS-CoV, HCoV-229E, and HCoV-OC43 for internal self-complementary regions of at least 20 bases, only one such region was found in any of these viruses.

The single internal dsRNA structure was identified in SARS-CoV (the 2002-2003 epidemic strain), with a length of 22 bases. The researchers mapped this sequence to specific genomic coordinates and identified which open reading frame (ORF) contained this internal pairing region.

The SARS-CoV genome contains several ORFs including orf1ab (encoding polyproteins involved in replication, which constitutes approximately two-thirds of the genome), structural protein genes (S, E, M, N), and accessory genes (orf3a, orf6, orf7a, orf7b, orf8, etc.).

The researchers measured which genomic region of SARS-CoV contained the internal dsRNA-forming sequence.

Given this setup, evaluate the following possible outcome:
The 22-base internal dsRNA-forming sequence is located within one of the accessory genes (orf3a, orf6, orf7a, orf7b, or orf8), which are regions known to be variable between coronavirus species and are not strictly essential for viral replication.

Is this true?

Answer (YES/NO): YES